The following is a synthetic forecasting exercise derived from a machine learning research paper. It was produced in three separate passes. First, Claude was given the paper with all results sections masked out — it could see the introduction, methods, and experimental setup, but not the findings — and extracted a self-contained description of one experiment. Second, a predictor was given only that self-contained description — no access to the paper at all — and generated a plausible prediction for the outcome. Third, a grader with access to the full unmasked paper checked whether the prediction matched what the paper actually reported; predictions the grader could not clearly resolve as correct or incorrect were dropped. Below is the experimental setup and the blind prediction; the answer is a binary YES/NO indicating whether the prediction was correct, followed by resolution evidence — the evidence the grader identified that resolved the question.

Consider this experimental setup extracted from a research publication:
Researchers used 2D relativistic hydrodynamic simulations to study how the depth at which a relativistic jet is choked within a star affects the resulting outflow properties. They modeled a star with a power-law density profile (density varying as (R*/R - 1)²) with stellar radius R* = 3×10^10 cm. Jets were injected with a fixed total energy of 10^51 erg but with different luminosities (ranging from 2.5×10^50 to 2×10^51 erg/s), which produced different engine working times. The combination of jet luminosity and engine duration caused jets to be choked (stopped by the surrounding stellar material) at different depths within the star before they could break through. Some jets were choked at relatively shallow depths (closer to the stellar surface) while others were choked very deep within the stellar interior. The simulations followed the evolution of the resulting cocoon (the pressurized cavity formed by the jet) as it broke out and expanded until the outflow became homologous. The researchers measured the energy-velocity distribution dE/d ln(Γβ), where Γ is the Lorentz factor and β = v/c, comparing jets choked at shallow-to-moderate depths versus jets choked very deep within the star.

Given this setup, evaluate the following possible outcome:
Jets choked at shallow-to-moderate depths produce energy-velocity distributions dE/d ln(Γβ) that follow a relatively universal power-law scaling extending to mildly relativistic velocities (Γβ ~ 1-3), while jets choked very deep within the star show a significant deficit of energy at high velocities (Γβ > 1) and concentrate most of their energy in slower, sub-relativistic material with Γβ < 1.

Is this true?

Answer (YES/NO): NO